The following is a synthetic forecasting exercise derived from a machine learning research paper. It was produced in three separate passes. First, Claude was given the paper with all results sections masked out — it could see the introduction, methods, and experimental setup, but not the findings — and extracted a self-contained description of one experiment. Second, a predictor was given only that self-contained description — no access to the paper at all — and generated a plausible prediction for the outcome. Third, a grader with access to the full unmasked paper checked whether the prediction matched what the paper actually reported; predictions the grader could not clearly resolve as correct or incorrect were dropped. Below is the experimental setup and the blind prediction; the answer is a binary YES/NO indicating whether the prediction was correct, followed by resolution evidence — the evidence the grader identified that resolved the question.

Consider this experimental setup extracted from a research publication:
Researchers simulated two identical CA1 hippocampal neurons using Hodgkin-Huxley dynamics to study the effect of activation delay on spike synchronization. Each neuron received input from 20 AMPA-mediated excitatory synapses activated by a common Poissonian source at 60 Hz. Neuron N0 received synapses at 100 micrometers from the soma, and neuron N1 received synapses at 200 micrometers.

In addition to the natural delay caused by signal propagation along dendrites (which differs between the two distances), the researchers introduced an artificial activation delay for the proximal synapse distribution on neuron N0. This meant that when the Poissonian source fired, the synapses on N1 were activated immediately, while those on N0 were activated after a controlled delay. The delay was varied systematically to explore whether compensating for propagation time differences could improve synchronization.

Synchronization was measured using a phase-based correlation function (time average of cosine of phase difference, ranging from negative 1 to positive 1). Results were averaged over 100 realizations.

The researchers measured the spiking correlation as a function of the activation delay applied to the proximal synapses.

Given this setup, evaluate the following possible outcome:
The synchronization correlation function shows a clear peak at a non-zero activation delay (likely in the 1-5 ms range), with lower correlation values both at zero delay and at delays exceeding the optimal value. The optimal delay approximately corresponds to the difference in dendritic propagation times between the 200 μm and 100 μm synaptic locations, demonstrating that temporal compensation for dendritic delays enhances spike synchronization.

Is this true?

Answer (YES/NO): NO